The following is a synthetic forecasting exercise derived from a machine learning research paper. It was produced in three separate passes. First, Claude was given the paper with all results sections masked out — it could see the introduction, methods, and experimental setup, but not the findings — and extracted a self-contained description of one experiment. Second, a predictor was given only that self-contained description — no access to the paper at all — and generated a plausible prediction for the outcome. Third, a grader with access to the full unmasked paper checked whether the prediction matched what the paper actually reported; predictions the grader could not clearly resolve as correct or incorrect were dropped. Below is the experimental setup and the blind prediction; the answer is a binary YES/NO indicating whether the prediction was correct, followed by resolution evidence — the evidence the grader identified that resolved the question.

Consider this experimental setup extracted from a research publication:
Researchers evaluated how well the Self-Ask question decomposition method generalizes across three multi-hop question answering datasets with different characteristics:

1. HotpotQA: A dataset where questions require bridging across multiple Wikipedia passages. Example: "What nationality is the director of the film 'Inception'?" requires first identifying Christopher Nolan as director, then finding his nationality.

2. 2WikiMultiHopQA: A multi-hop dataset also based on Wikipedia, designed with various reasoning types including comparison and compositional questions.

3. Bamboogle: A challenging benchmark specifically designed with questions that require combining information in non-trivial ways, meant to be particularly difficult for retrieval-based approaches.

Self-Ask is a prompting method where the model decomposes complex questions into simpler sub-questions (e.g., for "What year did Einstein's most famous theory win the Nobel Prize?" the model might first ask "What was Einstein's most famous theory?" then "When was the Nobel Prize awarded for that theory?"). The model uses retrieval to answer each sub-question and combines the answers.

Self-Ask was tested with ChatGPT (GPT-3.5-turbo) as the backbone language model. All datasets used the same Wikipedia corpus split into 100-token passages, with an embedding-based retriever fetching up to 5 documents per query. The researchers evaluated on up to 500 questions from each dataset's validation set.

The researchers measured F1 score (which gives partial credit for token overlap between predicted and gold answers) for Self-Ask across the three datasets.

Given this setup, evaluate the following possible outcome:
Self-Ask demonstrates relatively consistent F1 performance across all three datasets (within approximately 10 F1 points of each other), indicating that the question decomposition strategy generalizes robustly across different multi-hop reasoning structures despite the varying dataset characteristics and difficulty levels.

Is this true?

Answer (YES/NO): YES